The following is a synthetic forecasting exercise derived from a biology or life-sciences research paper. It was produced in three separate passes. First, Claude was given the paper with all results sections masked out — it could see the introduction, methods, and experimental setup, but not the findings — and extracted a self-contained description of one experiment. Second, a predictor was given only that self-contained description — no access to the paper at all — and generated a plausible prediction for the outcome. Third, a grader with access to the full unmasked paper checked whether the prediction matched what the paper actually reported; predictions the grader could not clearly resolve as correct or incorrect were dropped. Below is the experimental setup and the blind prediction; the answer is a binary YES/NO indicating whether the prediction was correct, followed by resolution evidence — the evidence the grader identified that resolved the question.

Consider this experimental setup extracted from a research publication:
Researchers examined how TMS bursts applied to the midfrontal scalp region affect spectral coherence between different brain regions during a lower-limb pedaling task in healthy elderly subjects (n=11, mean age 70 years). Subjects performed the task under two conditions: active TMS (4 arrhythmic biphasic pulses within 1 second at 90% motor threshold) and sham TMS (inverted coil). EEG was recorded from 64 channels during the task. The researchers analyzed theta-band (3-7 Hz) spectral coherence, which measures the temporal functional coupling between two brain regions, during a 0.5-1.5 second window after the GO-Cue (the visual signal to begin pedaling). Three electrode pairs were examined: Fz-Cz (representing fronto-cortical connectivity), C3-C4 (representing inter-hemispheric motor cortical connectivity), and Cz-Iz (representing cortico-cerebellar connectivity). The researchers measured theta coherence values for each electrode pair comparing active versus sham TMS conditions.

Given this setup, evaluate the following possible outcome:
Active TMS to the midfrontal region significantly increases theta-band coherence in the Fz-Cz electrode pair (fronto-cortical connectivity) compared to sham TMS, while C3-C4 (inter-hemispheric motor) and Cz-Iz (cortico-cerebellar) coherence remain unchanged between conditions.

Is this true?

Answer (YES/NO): NO